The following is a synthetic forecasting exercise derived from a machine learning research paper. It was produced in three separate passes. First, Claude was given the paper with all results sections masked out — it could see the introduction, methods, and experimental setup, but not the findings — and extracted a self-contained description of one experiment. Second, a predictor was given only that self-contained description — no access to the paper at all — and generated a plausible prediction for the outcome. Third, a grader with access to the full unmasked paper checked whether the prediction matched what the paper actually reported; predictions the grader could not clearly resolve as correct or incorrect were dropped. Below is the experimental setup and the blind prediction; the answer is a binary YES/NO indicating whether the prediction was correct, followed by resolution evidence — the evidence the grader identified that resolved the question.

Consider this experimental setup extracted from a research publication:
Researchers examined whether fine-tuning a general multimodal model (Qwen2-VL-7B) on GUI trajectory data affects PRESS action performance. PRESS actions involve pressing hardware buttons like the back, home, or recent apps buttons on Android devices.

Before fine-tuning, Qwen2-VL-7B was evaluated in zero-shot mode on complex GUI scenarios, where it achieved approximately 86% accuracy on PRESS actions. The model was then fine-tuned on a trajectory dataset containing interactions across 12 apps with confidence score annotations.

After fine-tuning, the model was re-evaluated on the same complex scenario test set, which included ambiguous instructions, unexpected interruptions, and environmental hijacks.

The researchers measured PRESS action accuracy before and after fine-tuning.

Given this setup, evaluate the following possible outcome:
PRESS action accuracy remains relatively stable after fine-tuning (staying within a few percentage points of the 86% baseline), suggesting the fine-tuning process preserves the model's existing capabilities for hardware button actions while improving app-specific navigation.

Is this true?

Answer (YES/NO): NO